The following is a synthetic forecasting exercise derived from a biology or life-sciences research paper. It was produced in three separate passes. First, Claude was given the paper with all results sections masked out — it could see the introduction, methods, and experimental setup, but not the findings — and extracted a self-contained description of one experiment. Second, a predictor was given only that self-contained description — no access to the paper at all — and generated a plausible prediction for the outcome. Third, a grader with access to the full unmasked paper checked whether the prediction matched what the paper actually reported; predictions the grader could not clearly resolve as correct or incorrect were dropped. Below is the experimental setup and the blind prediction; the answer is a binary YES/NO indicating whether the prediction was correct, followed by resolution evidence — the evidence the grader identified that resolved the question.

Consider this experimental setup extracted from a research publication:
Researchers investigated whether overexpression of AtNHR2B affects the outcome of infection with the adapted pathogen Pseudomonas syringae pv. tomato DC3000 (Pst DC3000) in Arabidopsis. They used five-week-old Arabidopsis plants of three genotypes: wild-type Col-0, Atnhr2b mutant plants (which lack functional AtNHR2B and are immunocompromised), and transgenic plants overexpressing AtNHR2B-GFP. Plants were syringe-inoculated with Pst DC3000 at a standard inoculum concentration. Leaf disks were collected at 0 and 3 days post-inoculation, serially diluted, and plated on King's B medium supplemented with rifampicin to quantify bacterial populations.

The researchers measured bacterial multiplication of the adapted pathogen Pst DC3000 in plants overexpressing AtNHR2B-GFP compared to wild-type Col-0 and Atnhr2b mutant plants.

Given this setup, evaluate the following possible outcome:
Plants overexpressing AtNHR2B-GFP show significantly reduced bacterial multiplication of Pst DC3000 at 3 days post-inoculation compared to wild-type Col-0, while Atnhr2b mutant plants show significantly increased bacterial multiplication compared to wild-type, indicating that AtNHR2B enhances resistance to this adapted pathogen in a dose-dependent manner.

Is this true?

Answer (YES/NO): NO